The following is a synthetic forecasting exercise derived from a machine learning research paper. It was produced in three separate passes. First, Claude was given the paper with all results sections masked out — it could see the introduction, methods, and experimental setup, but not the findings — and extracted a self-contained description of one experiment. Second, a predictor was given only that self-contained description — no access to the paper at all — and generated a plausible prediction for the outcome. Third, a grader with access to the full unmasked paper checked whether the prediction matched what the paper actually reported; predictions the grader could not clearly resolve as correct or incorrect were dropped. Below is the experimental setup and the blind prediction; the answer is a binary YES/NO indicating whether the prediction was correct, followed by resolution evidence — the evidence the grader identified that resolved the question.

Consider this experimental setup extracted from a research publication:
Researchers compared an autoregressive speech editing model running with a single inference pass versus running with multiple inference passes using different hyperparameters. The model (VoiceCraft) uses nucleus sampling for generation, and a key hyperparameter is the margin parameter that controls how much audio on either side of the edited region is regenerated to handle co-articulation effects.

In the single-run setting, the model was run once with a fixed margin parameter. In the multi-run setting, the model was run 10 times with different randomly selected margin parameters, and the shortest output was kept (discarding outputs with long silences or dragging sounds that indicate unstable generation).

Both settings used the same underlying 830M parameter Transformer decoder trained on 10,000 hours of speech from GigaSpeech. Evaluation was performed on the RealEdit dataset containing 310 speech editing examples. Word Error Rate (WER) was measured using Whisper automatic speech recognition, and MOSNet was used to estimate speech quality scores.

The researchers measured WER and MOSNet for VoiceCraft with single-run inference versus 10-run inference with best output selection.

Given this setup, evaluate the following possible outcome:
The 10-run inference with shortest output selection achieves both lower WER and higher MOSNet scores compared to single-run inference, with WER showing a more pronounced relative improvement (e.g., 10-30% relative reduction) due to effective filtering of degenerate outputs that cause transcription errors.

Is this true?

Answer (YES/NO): YES